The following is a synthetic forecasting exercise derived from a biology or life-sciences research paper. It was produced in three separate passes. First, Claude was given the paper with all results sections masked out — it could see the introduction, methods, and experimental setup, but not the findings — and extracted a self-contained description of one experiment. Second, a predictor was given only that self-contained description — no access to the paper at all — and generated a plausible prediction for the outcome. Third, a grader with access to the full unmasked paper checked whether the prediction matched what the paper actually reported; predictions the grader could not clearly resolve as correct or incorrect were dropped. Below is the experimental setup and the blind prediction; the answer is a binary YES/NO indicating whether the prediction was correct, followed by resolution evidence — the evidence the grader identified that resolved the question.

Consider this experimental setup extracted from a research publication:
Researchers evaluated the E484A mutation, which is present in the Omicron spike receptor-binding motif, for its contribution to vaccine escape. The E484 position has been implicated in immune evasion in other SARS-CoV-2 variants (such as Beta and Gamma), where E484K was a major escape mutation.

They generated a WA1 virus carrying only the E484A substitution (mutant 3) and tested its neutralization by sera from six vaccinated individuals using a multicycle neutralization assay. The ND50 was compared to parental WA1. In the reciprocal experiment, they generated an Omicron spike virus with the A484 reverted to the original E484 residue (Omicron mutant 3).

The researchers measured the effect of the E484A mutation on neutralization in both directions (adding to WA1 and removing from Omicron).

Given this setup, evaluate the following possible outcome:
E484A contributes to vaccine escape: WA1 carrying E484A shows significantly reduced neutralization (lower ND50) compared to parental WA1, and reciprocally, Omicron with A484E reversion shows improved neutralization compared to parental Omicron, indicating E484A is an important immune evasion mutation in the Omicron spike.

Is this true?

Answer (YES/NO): YES